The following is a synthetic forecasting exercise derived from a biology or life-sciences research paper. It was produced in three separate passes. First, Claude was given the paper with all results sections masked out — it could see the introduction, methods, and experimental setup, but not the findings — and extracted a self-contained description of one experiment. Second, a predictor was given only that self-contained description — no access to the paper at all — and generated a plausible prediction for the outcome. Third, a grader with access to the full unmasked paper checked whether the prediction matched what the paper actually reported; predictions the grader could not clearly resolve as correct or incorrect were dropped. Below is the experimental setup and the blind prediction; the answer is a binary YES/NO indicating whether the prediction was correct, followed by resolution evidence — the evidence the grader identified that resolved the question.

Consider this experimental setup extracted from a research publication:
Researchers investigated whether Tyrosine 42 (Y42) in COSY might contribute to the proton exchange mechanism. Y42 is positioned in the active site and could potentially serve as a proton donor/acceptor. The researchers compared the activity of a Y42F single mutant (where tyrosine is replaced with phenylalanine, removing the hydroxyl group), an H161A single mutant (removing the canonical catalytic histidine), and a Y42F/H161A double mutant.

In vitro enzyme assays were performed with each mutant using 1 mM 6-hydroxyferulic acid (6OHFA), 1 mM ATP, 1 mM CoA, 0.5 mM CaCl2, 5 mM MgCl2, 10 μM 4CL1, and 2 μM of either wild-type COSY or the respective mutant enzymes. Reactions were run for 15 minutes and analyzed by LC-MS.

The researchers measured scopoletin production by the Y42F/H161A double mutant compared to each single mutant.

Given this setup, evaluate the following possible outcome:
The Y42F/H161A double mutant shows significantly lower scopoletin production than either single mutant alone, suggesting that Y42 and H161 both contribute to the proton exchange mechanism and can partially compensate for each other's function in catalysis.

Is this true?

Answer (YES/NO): NO